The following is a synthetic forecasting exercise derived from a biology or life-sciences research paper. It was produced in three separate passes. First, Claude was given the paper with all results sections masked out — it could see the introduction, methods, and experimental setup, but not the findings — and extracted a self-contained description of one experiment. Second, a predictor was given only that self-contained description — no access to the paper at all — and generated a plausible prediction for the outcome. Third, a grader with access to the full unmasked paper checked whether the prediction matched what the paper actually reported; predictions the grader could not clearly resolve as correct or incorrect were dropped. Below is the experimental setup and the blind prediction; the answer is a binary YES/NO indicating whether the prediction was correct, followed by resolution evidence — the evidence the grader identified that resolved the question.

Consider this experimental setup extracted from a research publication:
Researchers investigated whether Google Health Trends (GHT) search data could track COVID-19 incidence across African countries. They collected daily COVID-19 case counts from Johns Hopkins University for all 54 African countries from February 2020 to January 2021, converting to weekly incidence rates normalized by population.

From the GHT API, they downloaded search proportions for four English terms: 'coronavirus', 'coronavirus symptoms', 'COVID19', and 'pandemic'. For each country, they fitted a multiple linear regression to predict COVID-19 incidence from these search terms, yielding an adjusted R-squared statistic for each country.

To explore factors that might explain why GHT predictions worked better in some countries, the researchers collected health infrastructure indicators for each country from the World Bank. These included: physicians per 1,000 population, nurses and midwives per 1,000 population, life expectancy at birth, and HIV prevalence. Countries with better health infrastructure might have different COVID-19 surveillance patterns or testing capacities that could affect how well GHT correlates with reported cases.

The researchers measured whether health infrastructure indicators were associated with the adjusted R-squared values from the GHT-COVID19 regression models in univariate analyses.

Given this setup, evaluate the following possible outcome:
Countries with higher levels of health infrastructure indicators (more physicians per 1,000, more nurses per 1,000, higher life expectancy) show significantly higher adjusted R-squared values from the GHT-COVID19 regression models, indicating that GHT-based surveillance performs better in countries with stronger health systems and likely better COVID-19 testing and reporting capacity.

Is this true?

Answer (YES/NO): NO